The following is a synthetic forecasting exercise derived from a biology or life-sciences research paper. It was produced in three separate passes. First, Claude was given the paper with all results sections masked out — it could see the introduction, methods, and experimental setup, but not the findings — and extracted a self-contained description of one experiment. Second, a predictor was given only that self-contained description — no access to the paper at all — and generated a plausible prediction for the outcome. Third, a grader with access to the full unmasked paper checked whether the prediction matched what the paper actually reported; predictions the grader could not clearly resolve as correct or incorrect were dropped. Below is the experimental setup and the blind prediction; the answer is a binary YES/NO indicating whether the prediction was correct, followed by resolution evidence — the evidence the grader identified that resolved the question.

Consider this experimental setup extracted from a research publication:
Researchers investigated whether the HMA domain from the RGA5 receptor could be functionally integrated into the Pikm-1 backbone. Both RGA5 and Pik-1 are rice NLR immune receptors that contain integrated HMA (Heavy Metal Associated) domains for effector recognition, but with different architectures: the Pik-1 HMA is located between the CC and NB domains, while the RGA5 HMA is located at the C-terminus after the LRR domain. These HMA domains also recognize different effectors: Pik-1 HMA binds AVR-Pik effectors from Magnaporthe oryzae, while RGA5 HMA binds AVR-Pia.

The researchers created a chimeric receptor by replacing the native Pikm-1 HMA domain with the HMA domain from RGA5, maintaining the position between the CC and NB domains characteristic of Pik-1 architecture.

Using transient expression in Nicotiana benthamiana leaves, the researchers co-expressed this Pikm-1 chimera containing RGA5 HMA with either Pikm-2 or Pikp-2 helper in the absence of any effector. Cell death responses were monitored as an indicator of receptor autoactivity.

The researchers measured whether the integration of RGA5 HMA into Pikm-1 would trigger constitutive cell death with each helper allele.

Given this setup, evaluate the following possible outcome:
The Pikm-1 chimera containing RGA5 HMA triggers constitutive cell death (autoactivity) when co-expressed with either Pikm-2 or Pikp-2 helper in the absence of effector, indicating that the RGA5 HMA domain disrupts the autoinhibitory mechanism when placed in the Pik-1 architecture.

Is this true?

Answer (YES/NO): NO